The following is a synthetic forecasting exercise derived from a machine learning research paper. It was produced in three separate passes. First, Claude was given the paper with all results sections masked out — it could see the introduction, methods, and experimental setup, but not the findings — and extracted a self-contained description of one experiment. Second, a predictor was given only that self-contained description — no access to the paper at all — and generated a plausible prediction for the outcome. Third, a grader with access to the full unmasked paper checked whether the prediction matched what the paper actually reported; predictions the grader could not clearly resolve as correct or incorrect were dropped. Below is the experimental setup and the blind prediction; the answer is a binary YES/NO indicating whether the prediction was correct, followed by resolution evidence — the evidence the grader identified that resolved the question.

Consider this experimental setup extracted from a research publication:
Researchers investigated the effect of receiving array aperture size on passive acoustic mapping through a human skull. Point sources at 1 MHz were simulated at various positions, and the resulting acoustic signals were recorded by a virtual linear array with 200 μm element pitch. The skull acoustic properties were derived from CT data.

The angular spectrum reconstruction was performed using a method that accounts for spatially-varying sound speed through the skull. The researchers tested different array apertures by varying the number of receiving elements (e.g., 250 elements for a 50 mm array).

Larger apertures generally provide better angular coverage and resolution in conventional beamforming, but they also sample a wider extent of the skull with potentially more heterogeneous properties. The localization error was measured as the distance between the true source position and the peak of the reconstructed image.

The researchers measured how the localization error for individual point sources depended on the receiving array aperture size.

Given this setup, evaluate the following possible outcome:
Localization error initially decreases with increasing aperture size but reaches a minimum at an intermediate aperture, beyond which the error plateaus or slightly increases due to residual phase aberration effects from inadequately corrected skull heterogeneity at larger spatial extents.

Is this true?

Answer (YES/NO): NO